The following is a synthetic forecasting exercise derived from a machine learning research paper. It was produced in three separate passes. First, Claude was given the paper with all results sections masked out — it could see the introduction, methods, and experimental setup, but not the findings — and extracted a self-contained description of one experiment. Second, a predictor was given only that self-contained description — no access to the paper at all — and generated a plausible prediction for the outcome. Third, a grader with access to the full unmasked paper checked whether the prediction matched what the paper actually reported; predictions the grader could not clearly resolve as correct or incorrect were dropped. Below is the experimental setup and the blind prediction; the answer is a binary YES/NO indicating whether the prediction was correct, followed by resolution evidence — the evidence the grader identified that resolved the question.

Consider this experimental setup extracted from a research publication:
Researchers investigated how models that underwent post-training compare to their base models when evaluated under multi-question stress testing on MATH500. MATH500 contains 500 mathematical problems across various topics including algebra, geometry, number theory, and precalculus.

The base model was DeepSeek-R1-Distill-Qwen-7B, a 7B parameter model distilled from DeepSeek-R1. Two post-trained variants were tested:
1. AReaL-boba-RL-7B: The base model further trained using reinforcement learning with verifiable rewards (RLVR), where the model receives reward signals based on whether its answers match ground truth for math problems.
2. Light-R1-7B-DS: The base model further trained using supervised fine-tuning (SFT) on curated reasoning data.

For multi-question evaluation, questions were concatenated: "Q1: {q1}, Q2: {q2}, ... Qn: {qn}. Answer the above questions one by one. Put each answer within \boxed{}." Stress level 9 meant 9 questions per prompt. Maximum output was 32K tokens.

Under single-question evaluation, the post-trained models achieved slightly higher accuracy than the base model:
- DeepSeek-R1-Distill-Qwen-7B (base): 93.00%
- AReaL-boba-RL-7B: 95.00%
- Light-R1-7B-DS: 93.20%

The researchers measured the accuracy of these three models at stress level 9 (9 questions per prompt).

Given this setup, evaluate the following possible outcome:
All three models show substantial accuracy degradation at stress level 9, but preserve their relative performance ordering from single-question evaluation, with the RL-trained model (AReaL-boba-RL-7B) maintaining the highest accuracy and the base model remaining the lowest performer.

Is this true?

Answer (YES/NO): NO